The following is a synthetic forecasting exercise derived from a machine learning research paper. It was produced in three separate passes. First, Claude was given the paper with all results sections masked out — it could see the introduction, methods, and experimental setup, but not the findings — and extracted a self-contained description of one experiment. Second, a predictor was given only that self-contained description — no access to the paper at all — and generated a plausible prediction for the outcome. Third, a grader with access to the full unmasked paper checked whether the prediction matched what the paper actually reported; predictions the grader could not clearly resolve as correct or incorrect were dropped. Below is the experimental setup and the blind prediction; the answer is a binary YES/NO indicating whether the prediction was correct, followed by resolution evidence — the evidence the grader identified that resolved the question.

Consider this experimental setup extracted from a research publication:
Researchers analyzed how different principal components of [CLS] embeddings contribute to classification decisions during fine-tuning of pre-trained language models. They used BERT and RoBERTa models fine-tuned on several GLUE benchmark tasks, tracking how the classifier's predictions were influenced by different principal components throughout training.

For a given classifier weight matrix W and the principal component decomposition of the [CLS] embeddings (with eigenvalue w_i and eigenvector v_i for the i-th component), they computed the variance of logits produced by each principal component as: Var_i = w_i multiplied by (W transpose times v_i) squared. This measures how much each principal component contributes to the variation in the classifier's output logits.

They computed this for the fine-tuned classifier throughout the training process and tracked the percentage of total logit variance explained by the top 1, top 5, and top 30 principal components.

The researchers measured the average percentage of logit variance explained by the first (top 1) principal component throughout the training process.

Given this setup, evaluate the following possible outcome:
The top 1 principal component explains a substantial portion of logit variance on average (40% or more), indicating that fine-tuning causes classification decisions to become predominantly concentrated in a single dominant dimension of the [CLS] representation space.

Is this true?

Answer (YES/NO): YES